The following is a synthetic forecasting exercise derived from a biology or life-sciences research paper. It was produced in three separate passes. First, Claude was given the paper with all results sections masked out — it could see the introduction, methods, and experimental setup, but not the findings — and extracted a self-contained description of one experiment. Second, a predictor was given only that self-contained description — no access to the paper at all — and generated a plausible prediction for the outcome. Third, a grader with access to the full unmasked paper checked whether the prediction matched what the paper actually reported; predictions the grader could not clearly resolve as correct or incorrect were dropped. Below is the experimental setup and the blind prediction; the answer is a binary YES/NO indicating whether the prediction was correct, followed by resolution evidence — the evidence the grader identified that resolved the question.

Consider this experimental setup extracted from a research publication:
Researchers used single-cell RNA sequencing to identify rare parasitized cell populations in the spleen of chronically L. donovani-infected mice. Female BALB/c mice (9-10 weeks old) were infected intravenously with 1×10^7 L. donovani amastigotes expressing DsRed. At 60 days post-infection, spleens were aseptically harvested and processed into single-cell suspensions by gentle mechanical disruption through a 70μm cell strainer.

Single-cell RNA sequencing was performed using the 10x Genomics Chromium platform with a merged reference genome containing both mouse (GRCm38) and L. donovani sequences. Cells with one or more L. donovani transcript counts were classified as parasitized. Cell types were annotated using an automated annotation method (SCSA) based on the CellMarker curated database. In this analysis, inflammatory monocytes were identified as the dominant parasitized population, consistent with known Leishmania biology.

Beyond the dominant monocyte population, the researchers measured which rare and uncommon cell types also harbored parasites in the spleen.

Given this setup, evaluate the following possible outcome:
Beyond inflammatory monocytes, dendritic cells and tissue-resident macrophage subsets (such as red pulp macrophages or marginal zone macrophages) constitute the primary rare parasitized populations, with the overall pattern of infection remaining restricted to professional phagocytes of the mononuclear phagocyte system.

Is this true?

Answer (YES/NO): NO